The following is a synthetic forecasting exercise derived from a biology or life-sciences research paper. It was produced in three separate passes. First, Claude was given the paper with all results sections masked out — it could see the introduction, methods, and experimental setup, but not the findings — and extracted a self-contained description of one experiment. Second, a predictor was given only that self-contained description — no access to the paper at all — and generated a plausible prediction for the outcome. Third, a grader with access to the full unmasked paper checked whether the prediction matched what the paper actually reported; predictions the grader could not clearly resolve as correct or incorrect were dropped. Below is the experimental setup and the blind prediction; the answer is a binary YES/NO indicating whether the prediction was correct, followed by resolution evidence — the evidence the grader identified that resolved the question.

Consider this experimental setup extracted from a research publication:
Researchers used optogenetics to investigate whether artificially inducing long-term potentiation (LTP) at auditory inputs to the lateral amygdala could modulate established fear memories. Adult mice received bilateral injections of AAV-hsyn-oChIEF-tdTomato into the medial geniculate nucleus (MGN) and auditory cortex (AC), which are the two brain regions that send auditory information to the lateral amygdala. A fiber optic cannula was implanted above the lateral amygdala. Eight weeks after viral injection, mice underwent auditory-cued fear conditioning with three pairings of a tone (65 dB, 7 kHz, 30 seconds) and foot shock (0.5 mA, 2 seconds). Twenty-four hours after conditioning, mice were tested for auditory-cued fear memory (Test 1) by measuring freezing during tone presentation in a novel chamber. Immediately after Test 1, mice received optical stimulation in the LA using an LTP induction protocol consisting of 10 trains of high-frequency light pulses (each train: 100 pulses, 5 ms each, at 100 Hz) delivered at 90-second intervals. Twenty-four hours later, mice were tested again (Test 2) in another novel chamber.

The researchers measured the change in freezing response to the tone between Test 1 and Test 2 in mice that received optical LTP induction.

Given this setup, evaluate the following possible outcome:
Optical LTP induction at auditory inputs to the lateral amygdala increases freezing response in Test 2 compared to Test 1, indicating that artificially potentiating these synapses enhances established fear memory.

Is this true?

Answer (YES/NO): YES